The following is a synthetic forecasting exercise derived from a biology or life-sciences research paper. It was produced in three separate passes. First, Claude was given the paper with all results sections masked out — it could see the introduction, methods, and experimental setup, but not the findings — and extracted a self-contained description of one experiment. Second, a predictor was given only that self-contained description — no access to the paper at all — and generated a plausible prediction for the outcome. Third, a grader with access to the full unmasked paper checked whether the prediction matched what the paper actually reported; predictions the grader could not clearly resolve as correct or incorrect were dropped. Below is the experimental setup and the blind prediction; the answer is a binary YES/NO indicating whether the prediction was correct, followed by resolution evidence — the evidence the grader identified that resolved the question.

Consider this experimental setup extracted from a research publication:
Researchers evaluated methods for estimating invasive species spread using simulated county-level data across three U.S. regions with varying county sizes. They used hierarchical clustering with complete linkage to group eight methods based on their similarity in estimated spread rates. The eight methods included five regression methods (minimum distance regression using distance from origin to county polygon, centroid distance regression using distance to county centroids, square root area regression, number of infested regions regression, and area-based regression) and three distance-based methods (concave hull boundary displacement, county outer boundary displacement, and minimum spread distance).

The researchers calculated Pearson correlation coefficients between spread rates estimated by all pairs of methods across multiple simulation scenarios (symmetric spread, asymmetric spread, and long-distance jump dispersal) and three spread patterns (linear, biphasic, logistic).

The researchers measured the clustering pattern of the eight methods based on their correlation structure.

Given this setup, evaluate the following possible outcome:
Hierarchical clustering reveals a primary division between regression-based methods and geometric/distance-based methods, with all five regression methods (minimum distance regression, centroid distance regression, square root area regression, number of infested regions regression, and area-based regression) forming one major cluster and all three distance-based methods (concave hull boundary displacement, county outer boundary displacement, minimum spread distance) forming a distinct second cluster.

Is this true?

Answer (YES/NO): NO